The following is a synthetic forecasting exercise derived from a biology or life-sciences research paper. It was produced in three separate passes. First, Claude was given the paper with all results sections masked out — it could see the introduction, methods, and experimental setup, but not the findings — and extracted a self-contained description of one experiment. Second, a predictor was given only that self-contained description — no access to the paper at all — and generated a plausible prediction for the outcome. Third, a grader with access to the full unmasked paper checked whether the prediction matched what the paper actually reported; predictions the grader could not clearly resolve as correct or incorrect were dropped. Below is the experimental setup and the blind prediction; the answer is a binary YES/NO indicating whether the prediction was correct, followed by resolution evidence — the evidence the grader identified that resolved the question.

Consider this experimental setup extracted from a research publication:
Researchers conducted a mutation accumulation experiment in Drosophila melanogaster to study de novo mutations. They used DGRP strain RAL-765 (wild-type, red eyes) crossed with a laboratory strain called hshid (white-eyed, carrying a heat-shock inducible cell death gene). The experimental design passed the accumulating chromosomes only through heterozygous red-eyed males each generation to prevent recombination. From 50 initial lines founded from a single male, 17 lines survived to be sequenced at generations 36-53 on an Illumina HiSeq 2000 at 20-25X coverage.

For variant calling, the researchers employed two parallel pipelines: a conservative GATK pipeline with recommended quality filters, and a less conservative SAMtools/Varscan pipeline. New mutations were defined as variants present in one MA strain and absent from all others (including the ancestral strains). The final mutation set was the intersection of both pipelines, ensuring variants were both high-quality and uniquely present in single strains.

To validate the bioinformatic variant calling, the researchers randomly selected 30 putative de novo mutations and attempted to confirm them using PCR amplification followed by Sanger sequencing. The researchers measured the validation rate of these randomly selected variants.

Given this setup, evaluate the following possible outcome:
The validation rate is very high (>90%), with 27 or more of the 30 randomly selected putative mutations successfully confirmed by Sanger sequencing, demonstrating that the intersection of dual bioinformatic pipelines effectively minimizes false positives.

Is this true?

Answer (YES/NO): YES